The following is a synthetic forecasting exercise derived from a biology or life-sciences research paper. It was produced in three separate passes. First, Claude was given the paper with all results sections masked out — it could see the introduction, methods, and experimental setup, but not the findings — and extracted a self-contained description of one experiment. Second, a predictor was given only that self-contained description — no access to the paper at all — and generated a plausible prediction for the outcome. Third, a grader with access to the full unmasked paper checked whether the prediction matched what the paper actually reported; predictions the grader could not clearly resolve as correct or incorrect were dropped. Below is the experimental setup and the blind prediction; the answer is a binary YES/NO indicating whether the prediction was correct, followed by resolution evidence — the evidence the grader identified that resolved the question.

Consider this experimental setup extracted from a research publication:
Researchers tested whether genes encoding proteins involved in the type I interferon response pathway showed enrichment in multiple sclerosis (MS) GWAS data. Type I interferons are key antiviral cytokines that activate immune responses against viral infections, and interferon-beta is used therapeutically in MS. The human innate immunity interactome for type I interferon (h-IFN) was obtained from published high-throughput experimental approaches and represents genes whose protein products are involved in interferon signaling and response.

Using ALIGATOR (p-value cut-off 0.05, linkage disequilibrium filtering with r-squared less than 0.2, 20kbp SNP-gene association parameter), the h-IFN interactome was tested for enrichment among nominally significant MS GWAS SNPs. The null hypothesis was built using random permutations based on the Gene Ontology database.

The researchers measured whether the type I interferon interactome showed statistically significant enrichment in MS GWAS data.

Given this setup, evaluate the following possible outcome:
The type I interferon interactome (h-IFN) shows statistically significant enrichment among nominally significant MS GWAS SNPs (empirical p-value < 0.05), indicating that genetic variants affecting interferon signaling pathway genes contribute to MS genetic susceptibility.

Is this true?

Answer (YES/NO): NO